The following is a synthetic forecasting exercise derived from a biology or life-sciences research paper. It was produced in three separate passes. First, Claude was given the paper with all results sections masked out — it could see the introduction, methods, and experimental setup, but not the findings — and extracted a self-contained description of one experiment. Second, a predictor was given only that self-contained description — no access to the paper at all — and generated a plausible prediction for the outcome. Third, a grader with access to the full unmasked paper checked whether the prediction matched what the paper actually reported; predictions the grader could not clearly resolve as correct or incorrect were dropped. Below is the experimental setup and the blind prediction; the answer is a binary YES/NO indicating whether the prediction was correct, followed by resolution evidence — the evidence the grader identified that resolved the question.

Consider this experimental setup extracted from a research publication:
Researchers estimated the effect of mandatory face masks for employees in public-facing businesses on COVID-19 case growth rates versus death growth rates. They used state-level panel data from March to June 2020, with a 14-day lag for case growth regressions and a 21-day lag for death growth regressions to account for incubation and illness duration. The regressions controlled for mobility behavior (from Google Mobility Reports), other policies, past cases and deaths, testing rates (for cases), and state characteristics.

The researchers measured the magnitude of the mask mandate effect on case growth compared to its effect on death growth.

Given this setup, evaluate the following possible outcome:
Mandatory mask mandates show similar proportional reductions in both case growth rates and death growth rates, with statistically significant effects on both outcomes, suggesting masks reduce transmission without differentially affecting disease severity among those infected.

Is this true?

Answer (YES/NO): YES